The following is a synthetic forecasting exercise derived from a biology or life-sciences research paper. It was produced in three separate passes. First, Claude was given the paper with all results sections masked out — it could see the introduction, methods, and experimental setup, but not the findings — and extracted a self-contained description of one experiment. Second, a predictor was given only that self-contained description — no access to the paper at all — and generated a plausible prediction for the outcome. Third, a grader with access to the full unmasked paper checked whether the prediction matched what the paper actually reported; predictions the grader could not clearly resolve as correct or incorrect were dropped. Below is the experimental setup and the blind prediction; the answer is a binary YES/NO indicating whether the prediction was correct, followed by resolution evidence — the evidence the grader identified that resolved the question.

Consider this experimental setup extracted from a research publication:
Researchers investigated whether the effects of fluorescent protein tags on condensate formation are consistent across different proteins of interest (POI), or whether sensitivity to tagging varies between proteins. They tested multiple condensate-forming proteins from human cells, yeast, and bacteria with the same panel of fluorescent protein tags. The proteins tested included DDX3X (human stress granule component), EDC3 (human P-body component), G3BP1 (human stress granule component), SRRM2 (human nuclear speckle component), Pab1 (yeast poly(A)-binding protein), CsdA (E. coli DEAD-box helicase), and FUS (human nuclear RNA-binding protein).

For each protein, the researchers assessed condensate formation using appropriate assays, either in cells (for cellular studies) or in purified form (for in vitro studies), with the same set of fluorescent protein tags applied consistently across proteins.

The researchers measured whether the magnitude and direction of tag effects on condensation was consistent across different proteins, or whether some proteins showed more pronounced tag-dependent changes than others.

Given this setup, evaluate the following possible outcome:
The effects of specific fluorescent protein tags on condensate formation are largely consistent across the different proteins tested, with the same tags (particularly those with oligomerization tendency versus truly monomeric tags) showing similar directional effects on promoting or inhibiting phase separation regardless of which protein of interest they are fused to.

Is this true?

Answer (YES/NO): NO